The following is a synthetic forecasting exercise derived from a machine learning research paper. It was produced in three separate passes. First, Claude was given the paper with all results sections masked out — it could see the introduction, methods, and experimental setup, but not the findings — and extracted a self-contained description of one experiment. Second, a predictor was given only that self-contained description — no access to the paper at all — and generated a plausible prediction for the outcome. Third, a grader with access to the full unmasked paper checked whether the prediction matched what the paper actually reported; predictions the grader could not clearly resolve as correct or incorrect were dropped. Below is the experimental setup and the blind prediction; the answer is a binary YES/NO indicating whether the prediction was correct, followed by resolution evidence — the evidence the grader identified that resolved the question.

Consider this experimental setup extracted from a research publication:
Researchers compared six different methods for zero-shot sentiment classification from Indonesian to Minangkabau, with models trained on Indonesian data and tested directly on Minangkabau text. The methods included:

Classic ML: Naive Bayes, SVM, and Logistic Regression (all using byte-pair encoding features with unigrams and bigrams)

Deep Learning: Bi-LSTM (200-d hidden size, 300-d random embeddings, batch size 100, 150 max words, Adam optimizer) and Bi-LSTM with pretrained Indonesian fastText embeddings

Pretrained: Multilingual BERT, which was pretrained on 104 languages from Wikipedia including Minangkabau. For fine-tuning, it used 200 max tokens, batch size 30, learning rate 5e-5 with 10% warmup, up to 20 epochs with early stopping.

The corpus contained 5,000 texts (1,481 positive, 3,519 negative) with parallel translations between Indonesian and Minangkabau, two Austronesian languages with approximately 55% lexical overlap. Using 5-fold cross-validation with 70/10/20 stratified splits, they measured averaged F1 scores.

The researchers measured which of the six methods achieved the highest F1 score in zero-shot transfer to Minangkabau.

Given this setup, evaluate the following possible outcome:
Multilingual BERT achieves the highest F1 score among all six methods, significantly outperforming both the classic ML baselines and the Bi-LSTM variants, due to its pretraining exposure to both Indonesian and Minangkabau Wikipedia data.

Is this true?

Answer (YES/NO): NO